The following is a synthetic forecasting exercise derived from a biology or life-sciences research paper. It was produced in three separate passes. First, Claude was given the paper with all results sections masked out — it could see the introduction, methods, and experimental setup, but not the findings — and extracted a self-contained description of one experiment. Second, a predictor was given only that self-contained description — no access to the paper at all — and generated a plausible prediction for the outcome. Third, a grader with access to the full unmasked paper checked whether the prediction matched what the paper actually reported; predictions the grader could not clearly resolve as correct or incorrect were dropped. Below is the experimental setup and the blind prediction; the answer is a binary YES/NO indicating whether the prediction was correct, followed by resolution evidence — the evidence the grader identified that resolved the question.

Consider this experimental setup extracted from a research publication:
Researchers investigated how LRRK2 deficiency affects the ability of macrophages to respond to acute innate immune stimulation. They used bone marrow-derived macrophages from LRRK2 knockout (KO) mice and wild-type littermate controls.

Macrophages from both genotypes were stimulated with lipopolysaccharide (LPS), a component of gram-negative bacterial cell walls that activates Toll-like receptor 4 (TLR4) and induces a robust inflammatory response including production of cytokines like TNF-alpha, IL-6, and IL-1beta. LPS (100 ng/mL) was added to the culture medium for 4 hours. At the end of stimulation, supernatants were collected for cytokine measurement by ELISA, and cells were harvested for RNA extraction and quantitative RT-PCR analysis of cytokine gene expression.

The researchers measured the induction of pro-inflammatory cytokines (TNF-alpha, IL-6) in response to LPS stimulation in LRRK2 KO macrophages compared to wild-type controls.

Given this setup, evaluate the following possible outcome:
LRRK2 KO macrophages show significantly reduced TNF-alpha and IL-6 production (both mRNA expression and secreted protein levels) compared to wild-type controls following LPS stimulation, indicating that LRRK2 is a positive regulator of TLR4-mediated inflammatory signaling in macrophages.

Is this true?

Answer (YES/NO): NO